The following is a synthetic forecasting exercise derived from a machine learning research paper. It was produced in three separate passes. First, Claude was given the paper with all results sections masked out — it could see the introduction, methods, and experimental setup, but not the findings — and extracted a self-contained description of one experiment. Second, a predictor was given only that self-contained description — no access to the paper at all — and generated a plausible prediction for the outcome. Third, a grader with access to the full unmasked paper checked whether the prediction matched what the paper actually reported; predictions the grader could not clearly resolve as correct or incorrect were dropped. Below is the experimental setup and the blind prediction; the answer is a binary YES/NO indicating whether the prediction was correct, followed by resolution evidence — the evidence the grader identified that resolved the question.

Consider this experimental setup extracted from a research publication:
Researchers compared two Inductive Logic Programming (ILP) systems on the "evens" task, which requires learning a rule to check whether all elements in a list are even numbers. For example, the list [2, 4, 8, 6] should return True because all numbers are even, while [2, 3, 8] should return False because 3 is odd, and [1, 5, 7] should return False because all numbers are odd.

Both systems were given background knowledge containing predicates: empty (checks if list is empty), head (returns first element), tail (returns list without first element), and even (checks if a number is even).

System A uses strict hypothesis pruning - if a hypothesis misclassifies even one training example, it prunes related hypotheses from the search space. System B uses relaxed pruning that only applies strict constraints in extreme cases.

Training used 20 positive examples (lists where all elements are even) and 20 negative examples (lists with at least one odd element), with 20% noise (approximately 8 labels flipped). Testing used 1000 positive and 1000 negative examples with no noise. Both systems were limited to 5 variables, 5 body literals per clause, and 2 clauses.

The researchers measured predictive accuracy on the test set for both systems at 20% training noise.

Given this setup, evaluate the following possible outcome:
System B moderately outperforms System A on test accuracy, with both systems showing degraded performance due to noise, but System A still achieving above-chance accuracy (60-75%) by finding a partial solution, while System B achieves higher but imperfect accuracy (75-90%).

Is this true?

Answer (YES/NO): NO